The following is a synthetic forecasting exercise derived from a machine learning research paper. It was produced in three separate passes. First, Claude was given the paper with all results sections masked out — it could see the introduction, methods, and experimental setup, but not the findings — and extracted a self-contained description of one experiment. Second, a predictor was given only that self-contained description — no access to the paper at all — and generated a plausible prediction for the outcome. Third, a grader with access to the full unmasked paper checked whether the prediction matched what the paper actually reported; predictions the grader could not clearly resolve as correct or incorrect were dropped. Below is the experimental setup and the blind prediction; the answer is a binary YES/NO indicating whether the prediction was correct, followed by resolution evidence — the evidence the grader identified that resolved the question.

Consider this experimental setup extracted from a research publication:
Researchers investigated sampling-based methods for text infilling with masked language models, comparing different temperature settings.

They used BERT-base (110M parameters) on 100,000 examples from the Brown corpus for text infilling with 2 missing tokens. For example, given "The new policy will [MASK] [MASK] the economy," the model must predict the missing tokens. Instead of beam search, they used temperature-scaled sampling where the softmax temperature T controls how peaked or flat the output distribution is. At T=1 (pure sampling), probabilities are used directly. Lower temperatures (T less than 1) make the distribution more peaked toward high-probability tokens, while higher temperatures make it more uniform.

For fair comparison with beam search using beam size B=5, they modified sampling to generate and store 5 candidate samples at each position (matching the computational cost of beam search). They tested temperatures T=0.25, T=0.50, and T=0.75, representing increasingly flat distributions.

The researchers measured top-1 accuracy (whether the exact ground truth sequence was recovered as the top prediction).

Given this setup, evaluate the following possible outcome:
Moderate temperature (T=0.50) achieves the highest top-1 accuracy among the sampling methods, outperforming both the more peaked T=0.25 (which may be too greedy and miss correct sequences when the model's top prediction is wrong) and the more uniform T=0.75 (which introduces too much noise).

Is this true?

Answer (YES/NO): NO